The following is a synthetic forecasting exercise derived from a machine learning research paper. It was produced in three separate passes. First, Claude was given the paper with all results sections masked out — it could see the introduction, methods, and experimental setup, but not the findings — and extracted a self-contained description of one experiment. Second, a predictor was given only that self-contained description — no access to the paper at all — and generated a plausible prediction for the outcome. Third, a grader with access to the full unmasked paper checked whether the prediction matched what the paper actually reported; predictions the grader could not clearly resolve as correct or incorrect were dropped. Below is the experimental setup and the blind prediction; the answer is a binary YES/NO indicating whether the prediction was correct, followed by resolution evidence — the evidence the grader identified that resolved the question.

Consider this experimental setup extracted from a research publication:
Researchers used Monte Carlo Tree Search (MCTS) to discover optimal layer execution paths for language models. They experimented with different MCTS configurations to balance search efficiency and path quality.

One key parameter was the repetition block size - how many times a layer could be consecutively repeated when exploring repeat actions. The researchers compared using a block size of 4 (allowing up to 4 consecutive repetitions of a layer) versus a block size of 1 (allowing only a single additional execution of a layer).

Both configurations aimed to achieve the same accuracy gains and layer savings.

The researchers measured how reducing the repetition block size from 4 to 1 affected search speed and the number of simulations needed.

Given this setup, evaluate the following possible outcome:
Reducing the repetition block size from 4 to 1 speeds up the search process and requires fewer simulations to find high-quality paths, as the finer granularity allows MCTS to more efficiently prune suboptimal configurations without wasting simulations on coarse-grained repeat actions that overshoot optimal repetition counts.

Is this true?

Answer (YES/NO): YES